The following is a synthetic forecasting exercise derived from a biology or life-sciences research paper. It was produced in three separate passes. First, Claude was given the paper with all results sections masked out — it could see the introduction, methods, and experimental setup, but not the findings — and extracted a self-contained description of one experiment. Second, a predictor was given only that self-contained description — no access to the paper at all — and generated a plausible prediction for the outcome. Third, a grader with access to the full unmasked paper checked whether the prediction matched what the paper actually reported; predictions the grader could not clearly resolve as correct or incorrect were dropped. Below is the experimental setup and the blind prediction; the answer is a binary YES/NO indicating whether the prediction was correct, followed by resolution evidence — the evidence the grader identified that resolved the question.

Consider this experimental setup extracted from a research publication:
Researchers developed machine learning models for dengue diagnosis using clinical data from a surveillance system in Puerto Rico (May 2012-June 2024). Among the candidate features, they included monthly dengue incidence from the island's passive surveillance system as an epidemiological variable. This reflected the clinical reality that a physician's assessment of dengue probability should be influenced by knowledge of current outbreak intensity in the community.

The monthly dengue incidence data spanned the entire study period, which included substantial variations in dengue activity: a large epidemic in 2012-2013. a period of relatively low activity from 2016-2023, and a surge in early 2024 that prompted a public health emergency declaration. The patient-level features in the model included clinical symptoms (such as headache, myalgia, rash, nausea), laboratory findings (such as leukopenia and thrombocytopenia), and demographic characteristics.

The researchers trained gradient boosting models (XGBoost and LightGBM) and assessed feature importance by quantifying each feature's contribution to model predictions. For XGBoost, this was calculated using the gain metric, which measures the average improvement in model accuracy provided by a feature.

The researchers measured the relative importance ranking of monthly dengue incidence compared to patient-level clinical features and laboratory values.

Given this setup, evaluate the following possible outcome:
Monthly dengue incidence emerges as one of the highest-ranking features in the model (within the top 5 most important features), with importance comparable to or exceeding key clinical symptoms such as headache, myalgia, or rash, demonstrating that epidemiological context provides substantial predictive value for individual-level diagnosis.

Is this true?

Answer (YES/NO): YES